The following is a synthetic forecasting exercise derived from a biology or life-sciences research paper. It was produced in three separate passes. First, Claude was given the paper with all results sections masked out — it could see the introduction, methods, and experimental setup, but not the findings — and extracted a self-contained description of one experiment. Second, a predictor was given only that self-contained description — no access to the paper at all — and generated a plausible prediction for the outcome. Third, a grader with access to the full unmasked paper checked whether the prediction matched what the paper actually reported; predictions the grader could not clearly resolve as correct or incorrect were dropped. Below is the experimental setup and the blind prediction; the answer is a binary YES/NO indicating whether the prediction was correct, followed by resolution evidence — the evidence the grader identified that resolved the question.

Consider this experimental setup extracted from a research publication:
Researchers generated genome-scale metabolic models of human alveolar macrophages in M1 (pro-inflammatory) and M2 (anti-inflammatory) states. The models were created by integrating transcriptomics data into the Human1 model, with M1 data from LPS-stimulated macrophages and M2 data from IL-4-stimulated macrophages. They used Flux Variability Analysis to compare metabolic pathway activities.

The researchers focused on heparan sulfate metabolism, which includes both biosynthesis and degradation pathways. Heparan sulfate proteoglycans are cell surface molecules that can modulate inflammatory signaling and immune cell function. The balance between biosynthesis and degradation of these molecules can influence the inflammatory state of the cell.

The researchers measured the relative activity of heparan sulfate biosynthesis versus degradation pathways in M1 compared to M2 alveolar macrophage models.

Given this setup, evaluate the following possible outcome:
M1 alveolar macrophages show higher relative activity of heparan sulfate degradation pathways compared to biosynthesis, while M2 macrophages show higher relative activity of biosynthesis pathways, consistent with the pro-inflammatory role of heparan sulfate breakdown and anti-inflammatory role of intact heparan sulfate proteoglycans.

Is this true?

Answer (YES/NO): NO